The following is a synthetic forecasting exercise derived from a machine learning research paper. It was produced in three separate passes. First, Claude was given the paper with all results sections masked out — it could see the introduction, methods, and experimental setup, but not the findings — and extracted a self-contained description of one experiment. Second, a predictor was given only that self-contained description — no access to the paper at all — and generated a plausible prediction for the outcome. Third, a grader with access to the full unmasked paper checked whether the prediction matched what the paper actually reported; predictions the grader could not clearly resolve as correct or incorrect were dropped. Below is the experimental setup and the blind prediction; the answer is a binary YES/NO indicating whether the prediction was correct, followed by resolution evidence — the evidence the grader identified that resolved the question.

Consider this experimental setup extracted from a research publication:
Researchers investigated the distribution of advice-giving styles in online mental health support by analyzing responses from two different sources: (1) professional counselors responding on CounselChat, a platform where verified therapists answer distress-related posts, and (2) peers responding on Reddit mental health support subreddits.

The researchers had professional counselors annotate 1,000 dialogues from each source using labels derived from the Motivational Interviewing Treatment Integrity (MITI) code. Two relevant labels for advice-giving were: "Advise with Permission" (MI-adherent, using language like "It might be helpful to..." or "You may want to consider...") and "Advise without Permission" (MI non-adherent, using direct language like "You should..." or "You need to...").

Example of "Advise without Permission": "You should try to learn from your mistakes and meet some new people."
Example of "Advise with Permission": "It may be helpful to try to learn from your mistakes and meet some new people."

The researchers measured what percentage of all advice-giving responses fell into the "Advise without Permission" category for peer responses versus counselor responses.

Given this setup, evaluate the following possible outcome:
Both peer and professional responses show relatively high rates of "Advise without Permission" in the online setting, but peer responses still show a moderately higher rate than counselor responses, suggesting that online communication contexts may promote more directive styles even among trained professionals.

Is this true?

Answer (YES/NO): YES